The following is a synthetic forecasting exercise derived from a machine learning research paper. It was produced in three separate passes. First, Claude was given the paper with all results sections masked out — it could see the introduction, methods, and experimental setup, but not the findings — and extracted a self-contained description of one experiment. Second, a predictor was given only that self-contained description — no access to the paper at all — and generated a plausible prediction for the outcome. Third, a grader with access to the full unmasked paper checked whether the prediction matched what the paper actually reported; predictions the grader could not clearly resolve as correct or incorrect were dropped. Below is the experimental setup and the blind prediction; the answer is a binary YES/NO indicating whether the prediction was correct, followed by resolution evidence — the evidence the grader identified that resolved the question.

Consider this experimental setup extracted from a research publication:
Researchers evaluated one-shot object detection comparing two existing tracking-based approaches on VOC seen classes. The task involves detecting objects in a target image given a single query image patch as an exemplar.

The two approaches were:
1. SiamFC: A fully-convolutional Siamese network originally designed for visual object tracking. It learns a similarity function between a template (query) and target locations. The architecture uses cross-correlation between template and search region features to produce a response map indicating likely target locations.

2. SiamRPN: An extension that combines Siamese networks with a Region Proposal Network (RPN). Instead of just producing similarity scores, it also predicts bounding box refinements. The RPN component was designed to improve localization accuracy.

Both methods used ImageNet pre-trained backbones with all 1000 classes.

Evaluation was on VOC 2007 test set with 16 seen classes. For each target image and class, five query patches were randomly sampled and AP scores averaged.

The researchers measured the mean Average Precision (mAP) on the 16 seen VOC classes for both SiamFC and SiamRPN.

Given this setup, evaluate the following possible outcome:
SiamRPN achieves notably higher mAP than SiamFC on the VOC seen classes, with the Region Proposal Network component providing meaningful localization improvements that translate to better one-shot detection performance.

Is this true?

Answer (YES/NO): NO